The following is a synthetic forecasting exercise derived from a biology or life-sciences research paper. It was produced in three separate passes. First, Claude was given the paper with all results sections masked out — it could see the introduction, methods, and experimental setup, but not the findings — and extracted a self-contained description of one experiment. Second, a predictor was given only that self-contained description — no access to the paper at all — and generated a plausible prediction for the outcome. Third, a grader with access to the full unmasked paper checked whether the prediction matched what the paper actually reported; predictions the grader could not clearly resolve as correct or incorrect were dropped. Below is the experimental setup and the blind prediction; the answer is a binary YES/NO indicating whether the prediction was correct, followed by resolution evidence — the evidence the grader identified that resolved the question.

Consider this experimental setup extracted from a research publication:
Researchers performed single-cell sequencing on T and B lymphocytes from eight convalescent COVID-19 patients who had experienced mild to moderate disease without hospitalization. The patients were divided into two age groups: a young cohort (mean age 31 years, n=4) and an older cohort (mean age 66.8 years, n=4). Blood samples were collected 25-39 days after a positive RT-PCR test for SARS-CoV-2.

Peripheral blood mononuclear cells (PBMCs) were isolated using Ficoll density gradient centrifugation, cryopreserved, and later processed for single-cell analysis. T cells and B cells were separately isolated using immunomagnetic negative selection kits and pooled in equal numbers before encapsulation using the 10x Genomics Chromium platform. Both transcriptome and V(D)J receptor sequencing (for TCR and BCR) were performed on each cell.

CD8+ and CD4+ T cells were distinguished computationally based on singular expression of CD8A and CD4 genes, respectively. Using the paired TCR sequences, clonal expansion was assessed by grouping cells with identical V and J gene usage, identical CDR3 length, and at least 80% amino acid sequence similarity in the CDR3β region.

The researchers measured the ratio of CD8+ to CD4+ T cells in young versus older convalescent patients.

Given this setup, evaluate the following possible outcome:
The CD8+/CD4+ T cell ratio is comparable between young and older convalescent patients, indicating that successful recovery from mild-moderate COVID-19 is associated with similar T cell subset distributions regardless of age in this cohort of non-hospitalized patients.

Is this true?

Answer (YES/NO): NO